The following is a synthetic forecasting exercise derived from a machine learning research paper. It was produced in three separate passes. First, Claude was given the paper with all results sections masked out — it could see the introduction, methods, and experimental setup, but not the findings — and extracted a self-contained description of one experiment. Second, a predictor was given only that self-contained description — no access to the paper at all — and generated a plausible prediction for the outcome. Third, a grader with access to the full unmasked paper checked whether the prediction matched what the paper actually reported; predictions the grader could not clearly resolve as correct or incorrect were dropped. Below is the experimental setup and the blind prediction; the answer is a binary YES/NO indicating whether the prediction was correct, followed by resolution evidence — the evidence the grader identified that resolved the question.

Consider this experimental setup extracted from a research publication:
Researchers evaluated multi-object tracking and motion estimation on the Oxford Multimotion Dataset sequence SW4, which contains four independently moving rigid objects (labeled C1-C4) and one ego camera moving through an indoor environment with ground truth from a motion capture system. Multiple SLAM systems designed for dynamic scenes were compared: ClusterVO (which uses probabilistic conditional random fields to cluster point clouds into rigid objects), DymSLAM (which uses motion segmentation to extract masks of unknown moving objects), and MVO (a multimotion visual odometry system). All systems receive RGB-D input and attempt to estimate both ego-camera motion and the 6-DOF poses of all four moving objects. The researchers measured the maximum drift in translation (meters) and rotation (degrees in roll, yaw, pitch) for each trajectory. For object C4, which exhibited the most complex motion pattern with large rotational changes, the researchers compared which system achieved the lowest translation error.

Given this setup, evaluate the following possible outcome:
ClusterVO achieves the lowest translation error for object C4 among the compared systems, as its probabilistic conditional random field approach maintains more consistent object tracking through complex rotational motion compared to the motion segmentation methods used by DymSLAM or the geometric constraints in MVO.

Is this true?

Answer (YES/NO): NO